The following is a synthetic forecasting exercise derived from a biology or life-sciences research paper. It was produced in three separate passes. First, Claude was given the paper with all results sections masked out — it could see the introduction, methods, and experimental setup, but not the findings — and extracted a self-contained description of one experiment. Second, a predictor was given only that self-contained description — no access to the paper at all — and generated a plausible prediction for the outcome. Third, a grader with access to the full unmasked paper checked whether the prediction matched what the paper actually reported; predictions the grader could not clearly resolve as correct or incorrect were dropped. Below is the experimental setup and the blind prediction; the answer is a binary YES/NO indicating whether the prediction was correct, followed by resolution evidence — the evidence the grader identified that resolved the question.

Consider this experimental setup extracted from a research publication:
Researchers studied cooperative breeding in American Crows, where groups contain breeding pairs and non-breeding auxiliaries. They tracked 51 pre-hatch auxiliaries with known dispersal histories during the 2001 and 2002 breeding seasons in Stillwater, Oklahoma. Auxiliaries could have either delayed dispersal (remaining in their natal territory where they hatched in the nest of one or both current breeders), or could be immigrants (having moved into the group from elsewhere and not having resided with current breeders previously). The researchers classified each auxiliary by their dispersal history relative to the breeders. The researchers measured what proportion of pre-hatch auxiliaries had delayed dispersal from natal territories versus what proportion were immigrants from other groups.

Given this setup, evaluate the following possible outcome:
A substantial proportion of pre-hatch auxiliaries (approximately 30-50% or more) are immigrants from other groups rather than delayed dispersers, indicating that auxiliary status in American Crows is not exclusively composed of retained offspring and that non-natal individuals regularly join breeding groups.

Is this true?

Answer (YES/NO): NO